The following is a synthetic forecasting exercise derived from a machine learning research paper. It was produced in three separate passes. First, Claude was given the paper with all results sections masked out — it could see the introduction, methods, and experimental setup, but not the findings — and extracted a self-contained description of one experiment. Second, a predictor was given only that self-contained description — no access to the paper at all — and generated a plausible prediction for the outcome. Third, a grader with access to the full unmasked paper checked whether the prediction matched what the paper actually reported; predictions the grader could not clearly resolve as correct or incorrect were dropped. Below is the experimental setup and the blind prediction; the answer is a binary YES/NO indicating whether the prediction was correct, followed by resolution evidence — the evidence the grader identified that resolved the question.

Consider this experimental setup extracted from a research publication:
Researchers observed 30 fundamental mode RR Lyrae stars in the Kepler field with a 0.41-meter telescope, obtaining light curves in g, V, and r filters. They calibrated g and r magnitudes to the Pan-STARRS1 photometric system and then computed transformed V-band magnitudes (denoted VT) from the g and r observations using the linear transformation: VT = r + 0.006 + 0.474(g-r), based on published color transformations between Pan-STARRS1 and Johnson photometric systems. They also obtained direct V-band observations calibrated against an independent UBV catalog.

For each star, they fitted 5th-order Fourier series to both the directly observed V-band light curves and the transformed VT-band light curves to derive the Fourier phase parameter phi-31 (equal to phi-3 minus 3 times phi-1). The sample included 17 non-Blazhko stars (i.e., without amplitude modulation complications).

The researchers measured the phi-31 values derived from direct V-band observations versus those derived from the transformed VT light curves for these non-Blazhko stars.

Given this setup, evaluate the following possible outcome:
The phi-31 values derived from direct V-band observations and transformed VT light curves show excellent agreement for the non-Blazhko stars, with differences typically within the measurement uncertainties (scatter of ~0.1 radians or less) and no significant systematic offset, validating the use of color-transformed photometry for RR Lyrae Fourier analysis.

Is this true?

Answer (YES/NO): NO